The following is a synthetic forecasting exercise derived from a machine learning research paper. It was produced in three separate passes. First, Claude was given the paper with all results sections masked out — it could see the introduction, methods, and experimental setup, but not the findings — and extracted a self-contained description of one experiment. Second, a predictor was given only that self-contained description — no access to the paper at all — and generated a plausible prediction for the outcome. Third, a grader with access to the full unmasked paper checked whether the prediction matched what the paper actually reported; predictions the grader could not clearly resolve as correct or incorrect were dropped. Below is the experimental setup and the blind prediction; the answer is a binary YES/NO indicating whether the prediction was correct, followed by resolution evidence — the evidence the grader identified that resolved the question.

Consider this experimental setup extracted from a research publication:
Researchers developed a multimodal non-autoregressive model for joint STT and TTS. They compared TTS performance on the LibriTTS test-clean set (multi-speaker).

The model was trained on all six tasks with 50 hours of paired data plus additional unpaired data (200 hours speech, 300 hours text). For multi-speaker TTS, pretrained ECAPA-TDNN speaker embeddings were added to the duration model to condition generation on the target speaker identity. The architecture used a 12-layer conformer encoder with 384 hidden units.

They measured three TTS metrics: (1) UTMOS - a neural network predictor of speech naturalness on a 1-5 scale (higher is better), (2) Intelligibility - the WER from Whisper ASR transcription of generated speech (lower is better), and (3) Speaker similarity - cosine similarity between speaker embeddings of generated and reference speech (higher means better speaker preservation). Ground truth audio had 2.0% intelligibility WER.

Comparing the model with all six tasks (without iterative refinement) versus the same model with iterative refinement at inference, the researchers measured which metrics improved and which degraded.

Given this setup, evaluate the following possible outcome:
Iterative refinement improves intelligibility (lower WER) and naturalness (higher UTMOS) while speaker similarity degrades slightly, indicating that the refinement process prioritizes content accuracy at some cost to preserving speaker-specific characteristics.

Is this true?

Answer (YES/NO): NO